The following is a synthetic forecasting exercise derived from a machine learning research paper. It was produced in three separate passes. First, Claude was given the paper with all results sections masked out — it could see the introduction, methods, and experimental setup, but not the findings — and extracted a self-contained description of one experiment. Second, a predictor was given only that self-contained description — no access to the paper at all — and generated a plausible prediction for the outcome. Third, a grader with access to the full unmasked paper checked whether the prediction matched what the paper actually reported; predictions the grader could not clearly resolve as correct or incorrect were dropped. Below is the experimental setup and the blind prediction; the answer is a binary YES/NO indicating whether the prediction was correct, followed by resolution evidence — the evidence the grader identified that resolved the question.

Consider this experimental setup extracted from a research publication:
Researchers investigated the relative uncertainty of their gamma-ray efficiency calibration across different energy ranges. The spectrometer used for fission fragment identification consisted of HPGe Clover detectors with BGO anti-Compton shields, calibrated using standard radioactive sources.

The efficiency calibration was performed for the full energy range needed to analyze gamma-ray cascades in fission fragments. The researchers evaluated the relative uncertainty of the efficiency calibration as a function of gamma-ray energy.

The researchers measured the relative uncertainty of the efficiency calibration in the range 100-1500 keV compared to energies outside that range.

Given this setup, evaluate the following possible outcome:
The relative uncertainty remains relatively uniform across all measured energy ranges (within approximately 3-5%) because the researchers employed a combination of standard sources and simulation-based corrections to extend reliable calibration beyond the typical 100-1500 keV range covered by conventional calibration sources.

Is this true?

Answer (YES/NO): NO